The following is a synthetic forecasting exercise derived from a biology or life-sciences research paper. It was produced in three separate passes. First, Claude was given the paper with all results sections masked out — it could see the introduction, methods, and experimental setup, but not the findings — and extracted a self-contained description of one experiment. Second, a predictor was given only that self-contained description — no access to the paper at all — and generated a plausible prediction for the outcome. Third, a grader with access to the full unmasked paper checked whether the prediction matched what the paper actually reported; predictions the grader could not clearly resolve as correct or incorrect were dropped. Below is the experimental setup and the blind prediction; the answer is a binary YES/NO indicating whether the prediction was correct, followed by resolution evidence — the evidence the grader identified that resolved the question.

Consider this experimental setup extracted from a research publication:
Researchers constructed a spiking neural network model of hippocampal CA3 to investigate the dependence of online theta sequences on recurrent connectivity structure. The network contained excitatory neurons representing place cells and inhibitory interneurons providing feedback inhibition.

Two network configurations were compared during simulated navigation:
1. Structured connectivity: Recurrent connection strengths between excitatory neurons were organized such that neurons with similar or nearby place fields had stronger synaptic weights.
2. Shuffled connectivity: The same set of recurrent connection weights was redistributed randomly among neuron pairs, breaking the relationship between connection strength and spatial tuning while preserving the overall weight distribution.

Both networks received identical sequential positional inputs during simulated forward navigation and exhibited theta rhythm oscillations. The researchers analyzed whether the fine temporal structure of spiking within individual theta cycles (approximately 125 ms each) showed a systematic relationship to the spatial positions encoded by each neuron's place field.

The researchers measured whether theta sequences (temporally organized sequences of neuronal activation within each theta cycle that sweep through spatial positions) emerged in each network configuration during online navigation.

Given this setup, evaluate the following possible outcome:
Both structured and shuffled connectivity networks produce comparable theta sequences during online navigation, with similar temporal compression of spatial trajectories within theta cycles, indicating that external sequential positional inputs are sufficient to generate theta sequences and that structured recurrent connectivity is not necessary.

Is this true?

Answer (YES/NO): NO